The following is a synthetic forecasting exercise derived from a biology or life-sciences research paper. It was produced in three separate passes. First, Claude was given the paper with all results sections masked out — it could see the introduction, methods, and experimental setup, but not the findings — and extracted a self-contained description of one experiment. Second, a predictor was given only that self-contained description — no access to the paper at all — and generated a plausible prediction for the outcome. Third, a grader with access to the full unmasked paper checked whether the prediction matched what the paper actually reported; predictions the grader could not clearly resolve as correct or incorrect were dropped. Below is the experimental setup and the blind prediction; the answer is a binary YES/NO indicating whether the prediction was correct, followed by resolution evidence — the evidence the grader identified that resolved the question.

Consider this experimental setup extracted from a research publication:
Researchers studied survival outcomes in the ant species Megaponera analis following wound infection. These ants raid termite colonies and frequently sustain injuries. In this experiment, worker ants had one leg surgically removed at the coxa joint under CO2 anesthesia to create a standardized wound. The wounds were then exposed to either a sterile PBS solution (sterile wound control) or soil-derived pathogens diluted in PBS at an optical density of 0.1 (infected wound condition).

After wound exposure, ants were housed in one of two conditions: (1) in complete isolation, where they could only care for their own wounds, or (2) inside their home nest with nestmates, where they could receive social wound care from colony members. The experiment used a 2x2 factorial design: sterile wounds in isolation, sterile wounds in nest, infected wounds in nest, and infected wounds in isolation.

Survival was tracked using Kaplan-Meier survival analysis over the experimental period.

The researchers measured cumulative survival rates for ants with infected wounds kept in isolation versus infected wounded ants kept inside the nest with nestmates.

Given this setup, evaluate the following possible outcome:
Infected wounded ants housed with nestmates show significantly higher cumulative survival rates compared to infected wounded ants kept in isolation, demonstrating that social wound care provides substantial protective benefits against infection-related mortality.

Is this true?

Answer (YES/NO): YES